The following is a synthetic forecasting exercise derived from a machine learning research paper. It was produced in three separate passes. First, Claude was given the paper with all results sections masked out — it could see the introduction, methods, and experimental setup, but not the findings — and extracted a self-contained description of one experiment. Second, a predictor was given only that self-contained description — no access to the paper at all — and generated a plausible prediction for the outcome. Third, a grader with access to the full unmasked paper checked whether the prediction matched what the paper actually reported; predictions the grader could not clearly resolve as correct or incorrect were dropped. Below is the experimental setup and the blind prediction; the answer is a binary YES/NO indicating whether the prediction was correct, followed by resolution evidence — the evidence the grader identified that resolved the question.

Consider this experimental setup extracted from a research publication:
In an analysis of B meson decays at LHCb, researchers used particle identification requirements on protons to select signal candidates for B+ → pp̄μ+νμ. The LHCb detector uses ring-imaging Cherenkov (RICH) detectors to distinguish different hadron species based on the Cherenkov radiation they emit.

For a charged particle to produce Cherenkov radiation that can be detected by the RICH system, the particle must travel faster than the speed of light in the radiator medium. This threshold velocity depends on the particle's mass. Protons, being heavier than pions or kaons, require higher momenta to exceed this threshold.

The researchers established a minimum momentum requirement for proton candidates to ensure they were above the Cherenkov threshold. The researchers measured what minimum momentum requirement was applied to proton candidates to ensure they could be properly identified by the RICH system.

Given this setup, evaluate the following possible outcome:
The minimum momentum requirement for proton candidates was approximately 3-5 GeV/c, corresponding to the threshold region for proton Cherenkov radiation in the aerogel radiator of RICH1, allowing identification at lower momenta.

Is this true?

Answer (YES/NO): NO